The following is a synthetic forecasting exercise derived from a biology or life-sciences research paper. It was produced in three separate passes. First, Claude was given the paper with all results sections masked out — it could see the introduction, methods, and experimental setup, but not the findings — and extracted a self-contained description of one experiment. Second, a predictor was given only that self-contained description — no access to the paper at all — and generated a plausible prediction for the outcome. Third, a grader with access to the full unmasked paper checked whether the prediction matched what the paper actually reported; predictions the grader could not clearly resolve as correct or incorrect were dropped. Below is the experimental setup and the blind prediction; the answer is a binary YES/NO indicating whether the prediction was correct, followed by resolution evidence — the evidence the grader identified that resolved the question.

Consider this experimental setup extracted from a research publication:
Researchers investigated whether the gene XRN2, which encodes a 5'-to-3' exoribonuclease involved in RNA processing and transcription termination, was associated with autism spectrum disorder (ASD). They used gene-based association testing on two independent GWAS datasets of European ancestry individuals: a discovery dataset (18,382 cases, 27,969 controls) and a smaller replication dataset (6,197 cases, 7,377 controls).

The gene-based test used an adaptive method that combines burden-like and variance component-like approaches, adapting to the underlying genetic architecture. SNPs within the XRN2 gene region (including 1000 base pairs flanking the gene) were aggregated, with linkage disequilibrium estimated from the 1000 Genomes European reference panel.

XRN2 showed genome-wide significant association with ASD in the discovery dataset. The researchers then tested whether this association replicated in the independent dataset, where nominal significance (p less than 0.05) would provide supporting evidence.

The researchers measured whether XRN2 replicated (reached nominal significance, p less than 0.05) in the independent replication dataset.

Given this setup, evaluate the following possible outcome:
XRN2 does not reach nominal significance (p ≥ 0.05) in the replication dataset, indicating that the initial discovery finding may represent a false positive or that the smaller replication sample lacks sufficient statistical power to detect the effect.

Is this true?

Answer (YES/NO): YES